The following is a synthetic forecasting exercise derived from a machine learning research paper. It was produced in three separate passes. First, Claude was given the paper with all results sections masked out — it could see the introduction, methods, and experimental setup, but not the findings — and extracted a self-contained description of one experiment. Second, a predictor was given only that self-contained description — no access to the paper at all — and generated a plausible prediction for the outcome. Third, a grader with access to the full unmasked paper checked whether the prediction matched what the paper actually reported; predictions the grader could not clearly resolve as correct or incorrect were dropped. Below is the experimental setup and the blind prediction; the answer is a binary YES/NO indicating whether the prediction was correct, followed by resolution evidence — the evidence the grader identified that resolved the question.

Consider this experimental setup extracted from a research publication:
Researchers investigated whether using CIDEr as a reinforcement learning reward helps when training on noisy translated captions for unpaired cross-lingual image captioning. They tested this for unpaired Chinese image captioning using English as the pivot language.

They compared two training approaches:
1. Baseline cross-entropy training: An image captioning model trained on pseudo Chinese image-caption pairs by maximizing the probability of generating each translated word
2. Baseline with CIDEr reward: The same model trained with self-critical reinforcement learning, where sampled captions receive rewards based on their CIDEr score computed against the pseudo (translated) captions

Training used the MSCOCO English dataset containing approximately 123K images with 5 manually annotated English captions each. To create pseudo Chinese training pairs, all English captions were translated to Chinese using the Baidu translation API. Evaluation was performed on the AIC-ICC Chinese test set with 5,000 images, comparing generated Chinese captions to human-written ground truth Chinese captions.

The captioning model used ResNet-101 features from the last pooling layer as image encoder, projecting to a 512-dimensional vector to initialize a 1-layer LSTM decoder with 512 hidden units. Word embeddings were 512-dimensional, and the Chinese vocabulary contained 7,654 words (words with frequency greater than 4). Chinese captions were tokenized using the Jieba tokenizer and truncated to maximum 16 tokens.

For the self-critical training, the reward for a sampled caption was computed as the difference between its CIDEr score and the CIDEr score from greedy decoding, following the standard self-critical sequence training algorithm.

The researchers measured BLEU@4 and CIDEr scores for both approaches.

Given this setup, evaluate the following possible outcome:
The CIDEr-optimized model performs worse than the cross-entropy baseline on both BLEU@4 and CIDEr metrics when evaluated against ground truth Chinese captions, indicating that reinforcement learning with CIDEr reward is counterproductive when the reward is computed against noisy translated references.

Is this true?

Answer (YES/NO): NO